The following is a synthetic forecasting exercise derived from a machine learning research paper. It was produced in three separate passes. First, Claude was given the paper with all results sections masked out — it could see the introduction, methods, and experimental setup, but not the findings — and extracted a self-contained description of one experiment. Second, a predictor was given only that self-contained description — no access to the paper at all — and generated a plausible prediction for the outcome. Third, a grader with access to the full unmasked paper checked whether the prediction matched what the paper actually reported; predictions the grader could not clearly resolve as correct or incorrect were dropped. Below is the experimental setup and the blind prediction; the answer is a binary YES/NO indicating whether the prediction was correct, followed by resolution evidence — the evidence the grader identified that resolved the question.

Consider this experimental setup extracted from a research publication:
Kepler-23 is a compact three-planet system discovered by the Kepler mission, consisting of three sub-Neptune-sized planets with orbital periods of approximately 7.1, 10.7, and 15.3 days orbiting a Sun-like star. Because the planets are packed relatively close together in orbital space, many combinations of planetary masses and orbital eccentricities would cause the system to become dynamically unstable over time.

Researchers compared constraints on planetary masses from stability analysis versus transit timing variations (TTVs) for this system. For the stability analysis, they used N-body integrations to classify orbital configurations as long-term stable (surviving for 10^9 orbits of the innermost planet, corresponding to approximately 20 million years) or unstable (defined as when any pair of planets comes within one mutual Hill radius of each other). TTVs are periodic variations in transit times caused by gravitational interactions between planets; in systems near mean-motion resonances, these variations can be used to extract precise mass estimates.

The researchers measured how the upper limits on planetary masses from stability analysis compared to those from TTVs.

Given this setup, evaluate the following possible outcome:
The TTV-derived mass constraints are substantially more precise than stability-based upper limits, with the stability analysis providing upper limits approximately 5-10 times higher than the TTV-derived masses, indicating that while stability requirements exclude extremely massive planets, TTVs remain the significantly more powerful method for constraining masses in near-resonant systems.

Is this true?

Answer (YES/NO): NO